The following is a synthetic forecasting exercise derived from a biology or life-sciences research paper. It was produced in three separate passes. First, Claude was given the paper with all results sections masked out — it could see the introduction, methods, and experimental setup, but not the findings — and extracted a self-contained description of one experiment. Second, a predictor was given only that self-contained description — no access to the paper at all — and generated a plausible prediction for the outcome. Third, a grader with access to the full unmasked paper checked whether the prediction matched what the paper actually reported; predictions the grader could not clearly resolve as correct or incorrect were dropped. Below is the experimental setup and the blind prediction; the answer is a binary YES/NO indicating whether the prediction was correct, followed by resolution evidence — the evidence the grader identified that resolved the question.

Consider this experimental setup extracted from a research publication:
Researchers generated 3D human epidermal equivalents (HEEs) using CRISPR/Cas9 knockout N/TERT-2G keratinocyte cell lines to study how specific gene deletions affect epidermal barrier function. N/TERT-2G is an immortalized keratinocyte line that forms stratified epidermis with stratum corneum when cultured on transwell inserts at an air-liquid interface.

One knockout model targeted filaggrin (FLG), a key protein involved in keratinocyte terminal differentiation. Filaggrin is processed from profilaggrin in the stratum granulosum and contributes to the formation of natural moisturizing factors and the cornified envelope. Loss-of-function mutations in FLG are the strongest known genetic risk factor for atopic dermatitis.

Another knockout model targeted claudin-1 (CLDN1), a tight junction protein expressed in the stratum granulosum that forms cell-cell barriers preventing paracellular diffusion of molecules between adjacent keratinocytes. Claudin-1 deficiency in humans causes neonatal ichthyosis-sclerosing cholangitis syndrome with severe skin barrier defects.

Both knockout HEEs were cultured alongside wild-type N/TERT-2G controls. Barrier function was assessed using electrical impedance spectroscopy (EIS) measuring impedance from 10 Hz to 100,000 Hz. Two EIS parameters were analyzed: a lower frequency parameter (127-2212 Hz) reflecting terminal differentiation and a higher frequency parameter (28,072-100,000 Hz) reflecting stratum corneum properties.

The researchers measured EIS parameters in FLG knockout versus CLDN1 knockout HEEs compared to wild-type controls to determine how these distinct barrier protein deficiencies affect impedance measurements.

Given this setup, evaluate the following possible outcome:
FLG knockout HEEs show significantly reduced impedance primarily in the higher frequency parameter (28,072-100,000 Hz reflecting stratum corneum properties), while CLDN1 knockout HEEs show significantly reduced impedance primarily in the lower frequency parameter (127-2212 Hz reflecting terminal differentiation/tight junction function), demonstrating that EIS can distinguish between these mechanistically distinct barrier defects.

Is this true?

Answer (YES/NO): NO